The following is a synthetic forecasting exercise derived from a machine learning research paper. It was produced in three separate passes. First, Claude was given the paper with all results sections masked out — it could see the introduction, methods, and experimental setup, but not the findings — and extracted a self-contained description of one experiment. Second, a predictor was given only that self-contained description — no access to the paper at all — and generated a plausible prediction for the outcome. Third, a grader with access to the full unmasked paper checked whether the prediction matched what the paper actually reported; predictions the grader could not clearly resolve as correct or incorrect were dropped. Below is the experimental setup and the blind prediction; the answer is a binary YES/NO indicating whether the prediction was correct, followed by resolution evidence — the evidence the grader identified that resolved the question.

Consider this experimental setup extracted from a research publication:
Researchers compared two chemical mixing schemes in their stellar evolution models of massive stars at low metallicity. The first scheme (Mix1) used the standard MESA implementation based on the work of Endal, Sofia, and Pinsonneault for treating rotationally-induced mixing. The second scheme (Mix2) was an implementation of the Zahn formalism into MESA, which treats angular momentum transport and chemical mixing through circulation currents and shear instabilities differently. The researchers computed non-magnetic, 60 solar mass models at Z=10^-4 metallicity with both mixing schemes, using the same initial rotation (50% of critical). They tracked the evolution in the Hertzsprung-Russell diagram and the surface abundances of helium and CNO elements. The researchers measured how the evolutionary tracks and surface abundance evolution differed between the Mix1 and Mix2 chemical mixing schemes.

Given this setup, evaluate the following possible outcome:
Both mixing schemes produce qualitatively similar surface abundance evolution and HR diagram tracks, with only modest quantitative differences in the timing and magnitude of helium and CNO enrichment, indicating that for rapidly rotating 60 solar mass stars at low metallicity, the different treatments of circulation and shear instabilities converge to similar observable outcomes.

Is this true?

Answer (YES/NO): NO